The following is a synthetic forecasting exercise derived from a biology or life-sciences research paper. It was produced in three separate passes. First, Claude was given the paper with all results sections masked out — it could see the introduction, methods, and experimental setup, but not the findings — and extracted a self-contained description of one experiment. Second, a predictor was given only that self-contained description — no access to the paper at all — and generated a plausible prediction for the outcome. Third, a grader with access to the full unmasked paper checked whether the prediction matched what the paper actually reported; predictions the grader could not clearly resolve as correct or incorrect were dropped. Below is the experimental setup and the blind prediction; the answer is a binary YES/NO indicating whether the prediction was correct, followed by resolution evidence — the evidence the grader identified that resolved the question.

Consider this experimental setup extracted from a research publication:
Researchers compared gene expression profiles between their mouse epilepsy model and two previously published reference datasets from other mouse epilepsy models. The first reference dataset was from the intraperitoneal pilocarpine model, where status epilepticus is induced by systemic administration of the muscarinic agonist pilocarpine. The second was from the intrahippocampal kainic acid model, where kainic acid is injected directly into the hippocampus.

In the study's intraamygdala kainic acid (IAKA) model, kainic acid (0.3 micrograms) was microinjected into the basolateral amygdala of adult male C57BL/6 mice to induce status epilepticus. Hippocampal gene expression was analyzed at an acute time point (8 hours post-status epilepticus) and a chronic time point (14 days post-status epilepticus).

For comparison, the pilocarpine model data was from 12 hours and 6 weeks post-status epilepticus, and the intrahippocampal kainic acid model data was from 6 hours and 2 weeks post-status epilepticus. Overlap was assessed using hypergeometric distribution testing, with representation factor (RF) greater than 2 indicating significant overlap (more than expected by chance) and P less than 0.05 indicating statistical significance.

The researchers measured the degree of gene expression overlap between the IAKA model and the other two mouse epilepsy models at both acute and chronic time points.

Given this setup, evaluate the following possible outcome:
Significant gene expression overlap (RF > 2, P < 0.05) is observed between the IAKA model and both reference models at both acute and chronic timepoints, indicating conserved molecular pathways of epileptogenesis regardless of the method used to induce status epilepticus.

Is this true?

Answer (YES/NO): YES